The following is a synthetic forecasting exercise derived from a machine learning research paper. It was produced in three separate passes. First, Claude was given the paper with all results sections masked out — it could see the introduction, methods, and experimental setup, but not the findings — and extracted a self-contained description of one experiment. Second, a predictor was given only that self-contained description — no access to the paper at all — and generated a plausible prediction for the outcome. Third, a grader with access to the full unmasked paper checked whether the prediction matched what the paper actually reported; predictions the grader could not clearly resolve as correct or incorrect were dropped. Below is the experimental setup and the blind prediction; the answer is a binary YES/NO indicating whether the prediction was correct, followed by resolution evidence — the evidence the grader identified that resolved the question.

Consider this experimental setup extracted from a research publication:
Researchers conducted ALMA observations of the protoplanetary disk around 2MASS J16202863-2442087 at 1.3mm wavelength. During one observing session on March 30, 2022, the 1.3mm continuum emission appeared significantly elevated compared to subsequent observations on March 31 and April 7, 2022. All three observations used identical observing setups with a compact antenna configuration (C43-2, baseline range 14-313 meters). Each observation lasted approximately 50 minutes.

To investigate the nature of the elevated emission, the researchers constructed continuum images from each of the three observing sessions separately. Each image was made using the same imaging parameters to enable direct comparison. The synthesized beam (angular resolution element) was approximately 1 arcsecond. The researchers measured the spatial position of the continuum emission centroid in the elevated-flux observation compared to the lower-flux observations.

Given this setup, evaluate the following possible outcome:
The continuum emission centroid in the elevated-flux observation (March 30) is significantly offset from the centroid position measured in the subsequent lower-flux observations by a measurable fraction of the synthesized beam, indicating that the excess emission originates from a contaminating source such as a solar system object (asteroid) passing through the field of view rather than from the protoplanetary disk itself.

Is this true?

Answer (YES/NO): NO